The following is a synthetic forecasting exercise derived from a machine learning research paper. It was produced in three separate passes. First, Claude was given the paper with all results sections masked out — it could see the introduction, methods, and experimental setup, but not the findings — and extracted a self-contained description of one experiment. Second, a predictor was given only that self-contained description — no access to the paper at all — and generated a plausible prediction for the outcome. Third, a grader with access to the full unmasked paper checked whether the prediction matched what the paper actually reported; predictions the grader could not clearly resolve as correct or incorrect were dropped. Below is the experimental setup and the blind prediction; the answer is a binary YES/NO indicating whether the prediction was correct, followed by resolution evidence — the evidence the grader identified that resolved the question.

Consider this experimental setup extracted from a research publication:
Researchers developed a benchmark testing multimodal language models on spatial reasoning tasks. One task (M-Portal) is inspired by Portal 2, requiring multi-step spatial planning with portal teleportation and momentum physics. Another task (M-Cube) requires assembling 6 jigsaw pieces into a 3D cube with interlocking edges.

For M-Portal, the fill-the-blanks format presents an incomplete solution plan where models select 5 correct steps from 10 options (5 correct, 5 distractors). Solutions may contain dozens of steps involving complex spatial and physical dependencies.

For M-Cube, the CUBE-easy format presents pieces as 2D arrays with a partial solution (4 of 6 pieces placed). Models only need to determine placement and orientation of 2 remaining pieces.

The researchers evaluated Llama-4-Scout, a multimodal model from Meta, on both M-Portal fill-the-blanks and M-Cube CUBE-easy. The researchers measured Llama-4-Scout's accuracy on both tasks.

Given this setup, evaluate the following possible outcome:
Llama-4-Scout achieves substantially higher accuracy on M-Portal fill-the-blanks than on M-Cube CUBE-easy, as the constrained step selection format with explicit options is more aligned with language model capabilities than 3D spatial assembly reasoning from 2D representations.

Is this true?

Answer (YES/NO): NO